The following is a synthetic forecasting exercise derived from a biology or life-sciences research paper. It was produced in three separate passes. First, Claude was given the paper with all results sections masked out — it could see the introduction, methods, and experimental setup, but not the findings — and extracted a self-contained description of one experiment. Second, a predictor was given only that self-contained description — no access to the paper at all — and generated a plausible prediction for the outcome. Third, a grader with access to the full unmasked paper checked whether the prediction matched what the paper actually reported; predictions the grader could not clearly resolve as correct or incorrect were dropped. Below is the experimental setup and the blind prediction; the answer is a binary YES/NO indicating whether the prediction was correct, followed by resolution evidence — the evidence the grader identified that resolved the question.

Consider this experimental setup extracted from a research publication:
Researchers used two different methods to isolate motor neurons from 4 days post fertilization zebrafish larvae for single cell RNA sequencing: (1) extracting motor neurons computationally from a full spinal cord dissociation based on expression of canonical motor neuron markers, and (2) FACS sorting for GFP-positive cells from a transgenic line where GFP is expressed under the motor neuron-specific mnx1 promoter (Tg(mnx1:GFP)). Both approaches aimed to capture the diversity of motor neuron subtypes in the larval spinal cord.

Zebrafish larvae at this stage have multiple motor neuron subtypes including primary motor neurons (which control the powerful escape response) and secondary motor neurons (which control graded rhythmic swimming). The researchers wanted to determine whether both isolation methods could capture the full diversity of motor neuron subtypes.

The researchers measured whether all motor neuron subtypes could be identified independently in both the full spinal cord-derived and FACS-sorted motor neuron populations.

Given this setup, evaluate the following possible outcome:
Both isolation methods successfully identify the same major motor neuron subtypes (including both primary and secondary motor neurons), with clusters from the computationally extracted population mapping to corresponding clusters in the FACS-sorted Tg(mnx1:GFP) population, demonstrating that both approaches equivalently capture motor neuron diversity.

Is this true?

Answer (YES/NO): YES